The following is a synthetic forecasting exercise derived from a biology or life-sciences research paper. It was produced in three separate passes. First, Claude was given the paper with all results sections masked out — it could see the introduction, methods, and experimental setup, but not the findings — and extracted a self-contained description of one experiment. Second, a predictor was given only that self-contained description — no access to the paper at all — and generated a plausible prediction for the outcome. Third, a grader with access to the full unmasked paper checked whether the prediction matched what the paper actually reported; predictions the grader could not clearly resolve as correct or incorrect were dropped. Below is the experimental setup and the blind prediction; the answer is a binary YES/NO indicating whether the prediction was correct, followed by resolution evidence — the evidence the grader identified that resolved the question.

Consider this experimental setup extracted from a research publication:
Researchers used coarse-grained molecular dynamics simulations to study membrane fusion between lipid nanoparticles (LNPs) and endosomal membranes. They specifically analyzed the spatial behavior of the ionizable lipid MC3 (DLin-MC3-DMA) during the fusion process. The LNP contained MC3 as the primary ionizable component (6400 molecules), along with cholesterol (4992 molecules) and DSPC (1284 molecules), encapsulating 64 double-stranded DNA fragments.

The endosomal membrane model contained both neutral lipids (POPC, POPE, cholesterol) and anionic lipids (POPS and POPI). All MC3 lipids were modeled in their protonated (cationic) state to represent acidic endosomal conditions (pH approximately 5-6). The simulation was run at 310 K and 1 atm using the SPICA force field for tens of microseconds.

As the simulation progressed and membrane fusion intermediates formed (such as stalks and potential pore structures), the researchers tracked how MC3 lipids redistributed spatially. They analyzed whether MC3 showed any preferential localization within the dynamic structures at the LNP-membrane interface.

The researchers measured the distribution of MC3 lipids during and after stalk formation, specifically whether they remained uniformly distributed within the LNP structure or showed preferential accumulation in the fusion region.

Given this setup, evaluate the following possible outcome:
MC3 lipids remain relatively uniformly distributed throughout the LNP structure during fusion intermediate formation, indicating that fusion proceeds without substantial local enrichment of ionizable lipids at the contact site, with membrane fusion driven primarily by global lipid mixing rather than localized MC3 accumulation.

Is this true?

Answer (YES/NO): NO